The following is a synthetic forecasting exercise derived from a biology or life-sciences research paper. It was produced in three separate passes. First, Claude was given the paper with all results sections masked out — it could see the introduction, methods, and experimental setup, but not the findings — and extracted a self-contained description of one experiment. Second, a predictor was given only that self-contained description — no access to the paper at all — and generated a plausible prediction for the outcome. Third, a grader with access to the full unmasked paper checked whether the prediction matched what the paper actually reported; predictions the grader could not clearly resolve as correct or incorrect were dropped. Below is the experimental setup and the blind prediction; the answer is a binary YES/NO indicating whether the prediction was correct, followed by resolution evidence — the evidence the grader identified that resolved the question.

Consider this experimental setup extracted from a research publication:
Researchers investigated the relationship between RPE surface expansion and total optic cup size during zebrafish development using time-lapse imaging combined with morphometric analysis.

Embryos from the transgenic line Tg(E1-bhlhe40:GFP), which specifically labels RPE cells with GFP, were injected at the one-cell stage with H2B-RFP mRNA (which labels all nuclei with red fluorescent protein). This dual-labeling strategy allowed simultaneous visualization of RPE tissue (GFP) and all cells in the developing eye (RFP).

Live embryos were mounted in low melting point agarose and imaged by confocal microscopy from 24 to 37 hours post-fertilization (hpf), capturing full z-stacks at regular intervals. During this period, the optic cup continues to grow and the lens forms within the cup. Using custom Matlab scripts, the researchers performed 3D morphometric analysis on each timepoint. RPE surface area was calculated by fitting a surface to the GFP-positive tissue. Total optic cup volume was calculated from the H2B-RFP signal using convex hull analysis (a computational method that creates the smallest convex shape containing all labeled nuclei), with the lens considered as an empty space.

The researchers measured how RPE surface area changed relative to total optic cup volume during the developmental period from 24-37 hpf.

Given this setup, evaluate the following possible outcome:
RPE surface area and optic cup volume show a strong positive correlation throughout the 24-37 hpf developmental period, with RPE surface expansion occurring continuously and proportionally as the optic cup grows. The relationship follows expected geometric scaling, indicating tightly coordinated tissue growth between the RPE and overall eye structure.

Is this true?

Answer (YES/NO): NO